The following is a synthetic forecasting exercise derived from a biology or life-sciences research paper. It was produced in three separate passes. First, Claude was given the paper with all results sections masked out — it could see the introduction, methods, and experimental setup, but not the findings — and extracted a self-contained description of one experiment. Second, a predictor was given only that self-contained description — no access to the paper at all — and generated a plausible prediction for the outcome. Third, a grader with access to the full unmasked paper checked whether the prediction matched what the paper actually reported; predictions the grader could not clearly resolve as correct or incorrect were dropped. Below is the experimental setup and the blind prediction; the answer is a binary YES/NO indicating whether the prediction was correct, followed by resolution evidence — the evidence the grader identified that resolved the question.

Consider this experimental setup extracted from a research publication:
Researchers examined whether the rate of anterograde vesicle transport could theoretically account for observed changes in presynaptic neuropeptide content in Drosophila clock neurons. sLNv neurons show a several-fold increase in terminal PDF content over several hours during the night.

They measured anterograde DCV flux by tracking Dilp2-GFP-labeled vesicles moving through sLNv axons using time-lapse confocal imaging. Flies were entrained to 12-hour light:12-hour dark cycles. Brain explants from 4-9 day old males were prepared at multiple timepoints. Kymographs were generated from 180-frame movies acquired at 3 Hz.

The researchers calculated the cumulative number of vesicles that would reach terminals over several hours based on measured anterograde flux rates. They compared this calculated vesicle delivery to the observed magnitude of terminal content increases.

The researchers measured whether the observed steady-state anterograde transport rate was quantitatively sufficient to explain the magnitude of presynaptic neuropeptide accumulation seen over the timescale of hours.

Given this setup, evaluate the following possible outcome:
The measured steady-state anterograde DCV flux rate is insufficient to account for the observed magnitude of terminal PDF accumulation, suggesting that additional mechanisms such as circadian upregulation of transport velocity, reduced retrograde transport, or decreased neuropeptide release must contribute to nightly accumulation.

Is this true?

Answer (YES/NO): YES